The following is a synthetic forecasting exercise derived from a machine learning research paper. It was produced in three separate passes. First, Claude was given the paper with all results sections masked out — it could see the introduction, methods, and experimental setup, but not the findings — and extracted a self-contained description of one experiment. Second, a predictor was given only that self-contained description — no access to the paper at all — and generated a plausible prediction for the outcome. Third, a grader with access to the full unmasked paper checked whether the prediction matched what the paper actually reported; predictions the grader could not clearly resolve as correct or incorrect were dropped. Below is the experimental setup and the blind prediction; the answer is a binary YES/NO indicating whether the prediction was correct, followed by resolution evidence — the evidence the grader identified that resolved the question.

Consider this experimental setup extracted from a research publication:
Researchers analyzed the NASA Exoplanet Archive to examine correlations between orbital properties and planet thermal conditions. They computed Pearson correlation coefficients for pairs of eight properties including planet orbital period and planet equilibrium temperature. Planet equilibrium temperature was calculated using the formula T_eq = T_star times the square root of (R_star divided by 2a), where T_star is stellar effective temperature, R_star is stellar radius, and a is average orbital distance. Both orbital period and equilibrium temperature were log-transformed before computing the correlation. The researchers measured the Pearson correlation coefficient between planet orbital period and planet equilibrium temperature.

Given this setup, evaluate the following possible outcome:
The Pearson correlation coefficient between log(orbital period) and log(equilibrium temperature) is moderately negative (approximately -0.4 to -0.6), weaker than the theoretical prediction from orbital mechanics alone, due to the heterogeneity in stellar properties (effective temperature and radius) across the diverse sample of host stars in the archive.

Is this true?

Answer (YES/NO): NO